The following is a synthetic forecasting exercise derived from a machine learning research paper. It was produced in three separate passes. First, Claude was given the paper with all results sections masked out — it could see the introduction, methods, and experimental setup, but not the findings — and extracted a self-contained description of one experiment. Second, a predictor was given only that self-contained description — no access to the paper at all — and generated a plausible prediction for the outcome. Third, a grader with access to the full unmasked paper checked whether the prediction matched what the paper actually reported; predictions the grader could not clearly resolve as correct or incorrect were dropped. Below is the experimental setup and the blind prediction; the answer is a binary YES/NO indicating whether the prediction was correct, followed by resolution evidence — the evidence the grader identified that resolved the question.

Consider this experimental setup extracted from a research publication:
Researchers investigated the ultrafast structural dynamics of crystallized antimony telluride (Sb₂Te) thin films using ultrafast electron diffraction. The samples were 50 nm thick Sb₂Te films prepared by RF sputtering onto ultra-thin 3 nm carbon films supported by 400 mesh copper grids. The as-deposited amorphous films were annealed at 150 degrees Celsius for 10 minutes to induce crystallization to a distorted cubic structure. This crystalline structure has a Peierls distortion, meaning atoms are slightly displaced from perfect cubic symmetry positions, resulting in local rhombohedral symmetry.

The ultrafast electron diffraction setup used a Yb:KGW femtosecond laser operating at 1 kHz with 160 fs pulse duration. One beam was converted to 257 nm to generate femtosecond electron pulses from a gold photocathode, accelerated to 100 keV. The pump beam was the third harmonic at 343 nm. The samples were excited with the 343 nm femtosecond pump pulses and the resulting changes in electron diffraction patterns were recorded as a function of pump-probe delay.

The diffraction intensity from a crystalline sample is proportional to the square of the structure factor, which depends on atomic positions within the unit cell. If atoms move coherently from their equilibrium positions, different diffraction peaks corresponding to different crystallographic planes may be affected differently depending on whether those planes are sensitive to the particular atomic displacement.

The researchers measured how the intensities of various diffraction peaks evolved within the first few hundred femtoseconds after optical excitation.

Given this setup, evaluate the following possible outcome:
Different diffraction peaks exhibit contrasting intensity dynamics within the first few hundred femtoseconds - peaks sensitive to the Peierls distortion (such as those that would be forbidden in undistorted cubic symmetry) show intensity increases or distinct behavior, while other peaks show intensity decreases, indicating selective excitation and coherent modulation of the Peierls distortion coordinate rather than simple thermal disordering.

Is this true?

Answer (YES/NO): NO